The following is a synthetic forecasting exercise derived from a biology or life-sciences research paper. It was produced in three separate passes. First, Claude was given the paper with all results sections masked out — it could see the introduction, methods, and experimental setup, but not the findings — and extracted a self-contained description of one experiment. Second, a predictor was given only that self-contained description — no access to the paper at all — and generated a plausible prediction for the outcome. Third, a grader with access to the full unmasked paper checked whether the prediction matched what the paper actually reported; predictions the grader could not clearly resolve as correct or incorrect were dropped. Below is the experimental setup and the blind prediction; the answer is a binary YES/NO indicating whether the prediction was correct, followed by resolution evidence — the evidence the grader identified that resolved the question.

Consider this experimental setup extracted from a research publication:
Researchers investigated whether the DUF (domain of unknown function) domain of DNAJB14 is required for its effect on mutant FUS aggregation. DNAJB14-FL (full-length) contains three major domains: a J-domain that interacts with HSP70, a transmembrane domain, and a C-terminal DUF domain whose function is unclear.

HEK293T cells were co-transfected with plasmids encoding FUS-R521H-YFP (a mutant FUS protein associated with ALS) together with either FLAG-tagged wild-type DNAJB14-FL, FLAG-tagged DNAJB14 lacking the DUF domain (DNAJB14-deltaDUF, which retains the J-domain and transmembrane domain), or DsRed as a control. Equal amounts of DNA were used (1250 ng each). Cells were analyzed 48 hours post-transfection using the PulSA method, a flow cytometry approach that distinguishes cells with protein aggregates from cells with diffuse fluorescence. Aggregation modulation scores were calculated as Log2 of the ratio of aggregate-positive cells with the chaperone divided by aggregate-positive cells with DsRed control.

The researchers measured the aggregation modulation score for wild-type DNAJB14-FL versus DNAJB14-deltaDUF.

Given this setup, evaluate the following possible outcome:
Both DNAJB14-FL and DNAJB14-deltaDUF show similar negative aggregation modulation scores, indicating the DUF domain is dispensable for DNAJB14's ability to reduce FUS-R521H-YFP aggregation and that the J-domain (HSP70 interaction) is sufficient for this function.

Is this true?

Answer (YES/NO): NO